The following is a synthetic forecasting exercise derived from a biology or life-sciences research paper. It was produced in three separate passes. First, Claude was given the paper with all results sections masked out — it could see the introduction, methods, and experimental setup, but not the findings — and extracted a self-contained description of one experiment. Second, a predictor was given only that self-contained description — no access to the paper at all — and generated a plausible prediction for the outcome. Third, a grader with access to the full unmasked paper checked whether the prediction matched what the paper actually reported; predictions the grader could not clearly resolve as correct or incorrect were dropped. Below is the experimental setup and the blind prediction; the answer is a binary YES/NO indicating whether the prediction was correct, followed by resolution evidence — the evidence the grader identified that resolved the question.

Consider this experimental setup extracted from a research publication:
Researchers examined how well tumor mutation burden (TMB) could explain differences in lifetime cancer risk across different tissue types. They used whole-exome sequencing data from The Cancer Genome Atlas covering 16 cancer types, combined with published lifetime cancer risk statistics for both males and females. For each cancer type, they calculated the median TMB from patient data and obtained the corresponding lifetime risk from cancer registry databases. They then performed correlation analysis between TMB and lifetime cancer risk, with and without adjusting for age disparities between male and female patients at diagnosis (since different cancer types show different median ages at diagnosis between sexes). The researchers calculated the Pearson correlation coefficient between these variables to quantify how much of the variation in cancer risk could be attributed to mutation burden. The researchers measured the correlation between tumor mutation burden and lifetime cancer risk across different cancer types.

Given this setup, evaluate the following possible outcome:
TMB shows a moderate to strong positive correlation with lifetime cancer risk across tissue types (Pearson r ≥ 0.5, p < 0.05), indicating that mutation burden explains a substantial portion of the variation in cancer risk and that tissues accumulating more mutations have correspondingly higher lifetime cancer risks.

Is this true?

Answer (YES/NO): YES